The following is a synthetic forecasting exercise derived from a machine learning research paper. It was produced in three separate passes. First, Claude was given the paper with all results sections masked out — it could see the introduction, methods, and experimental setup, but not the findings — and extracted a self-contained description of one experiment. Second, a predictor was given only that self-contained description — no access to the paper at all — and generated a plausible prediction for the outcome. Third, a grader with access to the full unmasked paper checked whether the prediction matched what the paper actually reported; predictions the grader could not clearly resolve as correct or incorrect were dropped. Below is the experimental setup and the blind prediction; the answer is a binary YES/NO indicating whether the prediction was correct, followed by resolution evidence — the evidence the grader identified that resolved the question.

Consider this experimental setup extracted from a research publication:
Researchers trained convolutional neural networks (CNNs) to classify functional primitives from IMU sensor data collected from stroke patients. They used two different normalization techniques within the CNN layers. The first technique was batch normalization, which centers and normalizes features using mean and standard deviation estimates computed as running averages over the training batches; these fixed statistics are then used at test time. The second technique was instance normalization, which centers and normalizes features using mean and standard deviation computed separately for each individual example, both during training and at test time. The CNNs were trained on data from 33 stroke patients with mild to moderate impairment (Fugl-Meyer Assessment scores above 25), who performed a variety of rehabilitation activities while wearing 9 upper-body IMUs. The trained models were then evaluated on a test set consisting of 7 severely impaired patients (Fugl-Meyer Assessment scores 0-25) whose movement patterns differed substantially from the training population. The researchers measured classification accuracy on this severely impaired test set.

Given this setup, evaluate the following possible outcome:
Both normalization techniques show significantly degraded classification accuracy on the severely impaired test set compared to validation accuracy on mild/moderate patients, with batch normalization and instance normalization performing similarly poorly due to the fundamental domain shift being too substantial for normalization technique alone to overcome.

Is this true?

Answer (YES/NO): NO